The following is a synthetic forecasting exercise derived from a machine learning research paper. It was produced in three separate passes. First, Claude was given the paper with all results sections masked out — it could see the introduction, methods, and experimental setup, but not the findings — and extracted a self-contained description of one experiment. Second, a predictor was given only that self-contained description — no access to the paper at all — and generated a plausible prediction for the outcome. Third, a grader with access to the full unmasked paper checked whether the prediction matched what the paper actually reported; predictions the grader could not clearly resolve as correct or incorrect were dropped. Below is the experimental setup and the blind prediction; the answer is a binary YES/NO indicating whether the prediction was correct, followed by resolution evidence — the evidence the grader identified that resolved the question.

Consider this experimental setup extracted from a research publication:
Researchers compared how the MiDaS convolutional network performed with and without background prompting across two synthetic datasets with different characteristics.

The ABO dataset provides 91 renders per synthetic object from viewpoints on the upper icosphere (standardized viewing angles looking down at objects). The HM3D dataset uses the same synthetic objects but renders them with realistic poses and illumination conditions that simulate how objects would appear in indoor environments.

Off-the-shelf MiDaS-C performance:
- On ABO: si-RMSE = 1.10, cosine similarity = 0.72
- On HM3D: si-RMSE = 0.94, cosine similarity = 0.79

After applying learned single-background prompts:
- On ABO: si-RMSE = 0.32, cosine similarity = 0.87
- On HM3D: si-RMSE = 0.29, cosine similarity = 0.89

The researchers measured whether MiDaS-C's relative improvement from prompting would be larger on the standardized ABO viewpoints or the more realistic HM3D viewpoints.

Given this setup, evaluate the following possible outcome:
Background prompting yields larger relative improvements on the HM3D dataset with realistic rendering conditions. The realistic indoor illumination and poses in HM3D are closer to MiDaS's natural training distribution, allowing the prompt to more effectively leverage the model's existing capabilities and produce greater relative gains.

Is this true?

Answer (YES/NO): NO